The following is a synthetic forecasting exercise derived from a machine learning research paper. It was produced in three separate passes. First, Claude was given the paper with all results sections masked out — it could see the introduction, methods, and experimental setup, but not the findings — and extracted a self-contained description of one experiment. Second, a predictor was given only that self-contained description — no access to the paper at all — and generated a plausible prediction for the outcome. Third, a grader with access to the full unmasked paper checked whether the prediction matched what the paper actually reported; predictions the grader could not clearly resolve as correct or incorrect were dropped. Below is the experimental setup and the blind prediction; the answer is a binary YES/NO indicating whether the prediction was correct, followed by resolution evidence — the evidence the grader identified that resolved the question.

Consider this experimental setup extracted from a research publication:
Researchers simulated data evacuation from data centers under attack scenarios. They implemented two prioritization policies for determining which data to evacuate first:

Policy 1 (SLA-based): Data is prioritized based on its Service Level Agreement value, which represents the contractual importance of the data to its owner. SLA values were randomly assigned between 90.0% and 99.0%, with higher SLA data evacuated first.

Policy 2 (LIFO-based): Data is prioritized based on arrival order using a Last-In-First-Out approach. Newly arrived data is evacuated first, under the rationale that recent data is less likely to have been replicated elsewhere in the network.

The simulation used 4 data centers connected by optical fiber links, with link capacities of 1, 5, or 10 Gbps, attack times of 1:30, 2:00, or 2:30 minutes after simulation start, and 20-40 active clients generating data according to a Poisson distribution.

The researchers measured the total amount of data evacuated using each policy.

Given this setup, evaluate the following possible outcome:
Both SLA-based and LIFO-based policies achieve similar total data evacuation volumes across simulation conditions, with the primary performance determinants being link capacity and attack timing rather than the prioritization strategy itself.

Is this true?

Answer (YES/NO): NO